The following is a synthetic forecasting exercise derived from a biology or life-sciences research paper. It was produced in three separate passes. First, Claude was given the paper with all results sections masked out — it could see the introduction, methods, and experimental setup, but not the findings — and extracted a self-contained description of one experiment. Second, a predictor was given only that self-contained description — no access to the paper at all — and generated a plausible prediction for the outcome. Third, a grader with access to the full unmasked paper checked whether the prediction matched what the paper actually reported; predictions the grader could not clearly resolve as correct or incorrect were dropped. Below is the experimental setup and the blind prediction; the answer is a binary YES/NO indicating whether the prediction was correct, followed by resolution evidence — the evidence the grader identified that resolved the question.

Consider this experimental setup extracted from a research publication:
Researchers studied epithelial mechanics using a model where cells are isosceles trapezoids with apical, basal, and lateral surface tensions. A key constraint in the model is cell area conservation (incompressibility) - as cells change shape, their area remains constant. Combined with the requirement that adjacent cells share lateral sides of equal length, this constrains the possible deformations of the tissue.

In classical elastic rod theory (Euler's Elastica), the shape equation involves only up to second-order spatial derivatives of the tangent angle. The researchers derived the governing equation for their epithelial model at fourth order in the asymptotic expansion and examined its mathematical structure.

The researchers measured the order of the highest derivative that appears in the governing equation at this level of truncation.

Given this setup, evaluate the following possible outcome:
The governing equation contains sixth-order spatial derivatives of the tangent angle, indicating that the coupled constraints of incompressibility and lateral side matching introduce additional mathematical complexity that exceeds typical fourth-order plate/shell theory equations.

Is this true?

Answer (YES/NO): NO